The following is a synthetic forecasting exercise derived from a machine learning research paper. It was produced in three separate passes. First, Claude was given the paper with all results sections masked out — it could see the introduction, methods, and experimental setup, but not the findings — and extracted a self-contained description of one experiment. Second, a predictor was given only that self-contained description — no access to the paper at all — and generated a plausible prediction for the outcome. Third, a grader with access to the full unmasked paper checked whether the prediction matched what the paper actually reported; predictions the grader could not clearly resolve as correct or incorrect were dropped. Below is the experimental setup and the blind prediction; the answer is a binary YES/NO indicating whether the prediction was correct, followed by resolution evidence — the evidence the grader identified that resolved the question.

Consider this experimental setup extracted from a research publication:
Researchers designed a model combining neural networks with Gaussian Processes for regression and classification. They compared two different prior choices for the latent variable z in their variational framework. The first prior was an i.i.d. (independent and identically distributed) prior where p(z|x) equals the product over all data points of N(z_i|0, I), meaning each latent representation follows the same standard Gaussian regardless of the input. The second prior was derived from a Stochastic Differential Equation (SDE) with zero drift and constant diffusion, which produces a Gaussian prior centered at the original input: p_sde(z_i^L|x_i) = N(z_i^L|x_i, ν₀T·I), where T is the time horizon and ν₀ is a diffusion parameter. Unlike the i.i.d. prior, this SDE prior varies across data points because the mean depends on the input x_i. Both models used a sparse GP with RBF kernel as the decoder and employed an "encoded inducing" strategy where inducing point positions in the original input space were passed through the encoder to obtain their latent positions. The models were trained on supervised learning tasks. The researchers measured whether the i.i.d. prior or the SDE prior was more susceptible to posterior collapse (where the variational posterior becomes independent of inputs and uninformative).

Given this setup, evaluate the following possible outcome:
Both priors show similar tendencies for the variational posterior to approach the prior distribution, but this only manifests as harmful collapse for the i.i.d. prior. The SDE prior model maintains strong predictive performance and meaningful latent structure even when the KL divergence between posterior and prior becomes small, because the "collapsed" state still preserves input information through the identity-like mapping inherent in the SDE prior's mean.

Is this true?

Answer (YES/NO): NO